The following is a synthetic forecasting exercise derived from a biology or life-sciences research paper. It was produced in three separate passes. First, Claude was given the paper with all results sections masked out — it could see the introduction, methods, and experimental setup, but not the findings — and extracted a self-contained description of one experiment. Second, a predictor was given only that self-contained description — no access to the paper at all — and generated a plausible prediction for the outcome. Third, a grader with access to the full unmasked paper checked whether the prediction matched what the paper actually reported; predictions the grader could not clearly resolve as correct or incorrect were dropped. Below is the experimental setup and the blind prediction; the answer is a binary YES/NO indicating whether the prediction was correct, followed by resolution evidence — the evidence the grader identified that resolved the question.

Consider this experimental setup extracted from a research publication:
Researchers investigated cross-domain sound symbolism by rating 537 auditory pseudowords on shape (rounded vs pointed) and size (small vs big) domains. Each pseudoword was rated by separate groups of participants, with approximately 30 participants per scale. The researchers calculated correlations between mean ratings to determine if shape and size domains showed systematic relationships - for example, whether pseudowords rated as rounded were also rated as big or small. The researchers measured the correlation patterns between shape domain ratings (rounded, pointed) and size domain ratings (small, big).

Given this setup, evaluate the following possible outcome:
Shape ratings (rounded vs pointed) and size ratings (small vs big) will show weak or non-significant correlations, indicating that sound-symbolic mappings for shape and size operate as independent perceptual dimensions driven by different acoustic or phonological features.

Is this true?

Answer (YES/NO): NO